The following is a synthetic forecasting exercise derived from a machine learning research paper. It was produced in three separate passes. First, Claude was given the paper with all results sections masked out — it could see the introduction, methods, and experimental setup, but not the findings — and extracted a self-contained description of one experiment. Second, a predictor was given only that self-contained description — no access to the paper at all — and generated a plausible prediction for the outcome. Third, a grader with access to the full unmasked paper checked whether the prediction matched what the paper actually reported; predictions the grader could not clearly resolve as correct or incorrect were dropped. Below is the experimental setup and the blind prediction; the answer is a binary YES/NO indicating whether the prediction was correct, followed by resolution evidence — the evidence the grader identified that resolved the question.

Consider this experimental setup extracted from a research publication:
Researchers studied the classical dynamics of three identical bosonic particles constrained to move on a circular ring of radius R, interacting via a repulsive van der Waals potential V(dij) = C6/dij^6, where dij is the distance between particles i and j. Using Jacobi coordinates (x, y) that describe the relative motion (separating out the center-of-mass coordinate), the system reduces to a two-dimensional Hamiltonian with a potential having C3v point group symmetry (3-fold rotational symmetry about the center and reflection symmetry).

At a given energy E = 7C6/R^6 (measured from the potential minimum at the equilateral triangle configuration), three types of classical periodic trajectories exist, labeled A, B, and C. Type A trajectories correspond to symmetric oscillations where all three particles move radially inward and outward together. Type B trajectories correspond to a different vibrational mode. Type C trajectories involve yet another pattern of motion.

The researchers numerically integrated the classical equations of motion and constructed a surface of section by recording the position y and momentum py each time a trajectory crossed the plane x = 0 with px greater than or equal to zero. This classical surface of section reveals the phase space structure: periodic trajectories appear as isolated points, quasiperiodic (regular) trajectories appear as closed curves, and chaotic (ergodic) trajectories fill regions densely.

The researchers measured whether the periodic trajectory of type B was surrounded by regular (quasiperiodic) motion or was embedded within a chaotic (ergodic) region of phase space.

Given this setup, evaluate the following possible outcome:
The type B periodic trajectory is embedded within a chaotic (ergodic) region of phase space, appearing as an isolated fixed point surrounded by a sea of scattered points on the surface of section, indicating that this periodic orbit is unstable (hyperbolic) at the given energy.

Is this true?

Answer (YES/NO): YES